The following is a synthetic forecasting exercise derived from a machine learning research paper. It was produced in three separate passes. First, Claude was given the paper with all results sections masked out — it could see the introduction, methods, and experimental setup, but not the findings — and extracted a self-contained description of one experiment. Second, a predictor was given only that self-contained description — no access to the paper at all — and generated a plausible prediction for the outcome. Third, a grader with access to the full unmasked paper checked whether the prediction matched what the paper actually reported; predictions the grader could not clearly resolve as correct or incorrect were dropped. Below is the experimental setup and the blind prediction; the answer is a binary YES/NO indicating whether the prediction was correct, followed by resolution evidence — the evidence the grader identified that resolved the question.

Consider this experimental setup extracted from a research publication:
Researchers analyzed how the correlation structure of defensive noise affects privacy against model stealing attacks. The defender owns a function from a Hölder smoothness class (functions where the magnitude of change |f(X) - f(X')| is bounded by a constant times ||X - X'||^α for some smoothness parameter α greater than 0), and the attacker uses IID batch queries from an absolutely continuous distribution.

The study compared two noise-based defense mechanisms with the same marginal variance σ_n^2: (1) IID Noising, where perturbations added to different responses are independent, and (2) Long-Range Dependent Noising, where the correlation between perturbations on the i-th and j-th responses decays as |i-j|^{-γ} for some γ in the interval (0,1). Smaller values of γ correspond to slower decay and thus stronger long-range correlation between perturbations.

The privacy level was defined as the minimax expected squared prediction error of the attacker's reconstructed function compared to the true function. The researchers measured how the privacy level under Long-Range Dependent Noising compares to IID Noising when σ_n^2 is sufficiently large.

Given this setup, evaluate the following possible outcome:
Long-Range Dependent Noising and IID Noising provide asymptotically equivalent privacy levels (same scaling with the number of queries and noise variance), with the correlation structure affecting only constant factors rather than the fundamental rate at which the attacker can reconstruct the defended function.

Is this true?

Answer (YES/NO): NO